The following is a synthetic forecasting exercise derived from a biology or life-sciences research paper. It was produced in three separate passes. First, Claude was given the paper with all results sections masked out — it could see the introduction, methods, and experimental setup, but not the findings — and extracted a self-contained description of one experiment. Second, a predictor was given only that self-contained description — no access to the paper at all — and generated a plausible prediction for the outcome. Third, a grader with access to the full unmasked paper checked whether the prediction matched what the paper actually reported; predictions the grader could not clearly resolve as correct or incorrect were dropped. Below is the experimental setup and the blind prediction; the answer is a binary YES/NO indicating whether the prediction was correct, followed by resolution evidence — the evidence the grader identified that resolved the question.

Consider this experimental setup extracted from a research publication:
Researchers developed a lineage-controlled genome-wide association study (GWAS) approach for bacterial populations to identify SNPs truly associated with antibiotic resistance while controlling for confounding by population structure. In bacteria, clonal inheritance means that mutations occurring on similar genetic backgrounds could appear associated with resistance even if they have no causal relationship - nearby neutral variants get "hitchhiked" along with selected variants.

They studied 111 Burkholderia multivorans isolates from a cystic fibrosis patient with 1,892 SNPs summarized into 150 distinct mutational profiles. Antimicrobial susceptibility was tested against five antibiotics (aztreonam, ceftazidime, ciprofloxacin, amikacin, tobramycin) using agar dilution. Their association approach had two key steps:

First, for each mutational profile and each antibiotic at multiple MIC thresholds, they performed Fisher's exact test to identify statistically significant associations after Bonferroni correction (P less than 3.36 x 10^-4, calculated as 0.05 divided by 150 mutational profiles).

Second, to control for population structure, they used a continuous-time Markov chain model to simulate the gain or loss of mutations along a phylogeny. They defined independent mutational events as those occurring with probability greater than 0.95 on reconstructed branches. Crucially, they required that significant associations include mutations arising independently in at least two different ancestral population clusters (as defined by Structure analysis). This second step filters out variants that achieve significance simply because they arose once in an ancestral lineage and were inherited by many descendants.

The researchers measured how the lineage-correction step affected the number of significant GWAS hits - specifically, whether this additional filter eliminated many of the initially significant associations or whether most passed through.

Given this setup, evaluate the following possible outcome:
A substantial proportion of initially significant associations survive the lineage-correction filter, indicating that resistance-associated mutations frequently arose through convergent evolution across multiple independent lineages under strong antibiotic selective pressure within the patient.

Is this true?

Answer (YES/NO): NO